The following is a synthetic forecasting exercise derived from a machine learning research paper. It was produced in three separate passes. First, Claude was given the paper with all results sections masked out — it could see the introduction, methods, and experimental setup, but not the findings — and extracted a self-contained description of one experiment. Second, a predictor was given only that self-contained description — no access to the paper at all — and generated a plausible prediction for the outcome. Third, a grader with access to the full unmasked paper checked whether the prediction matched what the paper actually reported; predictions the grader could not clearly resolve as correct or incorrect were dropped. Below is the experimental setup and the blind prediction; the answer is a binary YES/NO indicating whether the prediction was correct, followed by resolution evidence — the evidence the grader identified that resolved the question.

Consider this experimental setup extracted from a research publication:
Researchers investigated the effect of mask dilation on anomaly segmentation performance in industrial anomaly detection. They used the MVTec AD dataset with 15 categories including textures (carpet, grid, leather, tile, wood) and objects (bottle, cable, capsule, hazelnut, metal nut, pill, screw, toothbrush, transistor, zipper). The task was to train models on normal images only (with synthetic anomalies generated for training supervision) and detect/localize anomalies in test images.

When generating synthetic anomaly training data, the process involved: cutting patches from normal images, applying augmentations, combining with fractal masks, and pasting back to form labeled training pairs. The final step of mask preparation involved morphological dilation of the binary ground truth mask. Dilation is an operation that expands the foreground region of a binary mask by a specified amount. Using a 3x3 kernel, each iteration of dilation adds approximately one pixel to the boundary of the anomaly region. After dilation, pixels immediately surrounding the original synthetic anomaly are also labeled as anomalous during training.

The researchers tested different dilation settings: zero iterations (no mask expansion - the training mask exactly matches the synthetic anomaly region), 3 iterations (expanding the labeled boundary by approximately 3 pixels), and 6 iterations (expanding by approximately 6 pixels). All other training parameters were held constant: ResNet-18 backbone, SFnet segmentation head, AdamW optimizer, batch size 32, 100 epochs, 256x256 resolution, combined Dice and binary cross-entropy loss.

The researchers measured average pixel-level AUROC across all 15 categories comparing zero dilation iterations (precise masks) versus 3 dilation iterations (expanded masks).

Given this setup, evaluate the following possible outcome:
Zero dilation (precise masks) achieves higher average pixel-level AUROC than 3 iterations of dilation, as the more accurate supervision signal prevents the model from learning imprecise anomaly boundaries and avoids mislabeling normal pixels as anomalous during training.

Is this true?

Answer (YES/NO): NO